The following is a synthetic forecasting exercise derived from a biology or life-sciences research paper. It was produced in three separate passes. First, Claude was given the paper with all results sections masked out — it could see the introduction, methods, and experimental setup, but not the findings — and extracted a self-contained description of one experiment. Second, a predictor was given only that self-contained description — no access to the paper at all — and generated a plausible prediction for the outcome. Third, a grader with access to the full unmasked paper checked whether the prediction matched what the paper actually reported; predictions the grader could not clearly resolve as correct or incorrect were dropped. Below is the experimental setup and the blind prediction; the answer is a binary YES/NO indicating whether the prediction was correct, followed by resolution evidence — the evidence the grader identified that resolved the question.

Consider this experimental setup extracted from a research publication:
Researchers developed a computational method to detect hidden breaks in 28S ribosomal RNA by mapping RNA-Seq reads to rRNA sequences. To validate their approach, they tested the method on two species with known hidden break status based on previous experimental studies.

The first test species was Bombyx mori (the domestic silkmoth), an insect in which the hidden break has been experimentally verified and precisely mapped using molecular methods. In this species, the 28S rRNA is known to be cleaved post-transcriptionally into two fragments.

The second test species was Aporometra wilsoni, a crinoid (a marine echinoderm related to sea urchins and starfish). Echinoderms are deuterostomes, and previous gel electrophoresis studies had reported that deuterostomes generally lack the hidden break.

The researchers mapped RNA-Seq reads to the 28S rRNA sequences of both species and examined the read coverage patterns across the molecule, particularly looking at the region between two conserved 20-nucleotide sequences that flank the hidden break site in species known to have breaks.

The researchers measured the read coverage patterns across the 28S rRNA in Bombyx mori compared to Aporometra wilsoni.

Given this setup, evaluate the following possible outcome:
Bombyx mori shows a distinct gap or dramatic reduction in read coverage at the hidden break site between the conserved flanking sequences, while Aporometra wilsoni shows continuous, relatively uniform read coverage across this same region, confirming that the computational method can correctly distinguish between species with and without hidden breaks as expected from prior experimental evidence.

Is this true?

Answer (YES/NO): YES